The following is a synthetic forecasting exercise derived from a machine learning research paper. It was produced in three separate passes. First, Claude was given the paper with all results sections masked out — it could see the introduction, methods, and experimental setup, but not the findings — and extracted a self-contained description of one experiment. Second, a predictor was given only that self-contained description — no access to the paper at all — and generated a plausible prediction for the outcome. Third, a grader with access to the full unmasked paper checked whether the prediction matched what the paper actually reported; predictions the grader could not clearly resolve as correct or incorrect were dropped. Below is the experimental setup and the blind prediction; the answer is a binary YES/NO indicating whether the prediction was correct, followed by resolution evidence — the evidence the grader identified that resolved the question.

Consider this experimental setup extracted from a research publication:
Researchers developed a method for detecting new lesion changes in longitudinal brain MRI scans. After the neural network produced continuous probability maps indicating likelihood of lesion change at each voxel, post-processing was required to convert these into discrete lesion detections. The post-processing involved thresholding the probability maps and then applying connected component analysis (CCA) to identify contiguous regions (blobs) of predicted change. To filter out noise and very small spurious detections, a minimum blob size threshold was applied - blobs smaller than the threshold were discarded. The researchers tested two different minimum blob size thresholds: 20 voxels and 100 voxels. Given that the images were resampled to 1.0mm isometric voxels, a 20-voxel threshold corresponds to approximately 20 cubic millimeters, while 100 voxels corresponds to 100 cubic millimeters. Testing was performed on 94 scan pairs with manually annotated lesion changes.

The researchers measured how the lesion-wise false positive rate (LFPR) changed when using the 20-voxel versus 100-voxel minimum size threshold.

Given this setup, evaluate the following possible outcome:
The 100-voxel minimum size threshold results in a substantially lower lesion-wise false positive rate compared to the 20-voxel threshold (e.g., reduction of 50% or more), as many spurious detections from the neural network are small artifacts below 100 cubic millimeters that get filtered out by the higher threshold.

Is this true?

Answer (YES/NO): NO